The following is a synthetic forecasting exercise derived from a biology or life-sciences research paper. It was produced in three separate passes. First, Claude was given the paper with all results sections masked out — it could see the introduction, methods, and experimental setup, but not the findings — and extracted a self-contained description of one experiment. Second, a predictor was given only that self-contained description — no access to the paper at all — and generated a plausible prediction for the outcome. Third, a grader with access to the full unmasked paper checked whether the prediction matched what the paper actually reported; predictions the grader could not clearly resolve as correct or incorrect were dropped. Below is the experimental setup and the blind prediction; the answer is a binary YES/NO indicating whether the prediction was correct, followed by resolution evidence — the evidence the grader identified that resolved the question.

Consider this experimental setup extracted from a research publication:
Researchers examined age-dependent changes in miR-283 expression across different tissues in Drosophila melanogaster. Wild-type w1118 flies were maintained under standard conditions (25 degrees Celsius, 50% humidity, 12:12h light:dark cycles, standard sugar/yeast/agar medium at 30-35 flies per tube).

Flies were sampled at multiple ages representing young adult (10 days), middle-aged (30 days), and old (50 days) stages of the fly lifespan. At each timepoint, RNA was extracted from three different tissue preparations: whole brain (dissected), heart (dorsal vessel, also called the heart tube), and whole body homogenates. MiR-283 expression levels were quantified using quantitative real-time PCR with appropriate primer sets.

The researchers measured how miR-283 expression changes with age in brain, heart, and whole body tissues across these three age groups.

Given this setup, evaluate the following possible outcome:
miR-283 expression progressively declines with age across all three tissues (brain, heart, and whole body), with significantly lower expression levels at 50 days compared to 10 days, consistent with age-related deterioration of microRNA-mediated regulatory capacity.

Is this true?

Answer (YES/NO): NO